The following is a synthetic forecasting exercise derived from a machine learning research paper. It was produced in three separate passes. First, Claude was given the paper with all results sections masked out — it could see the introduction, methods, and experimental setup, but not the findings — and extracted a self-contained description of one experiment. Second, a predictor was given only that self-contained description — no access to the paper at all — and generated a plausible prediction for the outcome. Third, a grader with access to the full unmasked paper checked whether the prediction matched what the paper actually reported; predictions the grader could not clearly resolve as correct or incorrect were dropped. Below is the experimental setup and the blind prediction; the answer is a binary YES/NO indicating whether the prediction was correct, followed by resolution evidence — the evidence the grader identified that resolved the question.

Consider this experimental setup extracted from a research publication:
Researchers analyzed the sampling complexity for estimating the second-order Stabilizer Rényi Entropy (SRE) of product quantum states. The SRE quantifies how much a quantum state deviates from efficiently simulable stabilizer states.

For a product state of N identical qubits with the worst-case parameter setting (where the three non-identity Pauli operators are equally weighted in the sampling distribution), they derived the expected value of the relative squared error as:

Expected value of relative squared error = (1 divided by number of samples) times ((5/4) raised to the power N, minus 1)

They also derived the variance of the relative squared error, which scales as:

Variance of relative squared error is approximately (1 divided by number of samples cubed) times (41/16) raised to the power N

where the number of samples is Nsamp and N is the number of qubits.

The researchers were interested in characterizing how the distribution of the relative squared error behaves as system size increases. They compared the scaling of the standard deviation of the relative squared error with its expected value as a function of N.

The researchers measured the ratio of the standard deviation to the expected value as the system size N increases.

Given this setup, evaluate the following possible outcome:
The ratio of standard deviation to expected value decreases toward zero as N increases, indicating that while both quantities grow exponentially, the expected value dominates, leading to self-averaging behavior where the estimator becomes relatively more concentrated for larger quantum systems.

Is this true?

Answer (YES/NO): NO